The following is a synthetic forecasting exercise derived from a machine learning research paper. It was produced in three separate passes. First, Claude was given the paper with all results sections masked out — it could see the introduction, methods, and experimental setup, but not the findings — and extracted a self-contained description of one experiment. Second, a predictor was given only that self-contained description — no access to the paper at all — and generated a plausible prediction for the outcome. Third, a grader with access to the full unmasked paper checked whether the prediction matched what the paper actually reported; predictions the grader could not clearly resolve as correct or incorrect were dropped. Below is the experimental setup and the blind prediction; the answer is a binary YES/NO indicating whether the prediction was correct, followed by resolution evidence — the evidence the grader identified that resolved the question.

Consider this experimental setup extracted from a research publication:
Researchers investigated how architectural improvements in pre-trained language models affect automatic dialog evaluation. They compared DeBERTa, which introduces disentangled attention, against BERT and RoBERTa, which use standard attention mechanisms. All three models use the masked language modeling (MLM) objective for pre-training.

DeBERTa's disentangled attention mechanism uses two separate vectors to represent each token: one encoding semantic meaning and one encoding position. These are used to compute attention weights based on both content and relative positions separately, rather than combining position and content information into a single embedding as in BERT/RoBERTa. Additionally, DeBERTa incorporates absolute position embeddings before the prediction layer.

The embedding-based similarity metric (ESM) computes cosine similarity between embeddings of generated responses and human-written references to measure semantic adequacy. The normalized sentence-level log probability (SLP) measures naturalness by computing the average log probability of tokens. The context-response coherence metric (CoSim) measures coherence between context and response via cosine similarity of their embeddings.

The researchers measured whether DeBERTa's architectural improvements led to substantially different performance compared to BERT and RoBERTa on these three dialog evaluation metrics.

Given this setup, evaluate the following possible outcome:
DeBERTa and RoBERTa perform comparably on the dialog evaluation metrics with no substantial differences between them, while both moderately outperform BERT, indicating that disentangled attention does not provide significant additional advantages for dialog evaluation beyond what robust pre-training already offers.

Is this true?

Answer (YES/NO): NO